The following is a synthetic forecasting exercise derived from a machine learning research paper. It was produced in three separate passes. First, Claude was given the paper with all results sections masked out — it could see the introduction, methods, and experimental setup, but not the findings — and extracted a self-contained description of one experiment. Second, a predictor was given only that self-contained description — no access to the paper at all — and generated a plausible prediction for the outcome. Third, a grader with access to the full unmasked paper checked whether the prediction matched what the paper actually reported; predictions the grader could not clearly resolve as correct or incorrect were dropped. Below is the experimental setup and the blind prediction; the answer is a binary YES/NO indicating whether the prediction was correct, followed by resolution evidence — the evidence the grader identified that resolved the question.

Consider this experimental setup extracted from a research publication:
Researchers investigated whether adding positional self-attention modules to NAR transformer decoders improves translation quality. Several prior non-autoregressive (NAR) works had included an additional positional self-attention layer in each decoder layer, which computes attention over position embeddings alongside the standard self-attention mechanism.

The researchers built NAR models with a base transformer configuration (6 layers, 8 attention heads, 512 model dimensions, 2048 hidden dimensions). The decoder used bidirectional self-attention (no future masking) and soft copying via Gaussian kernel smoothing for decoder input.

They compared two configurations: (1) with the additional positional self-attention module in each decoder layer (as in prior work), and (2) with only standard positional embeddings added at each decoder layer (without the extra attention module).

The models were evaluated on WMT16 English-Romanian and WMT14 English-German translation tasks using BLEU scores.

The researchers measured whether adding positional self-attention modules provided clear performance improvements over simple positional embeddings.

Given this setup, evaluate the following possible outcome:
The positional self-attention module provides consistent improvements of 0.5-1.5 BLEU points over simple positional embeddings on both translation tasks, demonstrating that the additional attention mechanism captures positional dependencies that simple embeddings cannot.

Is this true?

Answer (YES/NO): NO